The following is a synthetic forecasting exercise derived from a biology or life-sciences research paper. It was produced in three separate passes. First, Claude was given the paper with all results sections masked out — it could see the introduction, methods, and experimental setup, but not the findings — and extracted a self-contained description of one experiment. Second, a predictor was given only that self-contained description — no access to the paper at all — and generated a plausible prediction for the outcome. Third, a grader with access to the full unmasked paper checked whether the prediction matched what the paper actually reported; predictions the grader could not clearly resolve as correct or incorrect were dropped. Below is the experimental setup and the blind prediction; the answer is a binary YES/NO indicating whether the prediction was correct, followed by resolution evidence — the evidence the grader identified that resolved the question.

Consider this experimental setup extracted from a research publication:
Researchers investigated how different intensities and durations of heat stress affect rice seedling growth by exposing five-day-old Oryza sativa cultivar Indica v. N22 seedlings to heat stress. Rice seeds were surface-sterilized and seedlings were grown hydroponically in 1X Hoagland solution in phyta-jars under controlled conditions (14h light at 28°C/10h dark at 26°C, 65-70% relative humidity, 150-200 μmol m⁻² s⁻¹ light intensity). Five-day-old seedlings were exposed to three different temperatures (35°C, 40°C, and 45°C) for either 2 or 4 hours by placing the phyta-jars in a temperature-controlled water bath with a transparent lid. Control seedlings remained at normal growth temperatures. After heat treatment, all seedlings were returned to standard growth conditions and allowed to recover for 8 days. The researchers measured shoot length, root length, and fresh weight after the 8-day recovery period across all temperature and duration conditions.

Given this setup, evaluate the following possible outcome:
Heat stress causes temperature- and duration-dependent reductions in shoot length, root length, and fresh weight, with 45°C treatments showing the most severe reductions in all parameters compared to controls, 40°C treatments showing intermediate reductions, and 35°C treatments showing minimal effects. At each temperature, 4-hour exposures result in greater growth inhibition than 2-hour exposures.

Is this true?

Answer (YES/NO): NO